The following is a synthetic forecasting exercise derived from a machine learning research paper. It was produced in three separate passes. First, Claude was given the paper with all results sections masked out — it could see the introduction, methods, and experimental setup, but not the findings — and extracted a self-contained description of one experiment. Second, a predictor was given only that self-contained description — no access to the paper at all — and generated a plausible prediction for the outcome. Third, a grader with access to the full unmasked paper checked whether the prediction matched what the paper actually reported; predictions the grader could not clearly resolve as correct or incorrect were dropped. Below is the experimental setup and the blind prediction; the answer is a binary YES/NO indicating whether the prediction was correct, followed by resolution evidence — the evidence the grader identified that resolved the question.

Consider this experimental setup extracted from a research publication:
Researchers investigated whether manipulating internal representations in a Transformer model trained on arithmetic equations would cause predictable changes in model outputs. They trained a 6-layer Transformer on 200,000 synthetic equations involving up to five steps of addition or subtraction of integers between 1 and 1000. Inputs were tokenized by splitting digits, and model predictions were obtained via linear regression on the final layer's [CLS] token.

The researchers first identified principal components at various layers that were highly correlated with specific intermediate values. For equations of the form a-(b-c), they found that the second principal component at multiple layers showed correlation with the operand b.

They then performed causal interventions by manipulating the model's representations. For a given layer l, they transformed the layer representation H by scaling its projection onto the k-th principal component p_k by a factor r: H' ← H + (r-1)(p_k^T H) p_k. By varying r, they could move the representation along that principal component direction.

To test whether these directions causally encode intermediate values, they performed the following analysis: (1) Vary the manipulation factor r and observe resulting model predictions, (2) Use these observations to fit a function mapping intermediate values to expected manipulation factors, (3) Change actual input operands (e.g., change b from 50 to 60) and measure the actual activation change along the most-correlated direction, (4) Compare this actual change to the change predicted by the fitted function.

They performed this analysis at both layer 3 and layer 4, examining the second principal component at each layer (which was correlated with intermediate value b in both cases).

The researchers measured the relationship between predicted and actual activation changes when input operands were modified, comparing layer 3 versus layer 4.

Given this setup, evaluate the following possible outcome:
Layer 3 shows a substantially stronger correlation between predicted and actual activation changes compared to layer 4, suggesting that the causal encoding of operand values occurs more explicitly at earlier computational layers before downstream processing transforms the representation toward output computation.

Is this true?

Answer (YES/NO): YES